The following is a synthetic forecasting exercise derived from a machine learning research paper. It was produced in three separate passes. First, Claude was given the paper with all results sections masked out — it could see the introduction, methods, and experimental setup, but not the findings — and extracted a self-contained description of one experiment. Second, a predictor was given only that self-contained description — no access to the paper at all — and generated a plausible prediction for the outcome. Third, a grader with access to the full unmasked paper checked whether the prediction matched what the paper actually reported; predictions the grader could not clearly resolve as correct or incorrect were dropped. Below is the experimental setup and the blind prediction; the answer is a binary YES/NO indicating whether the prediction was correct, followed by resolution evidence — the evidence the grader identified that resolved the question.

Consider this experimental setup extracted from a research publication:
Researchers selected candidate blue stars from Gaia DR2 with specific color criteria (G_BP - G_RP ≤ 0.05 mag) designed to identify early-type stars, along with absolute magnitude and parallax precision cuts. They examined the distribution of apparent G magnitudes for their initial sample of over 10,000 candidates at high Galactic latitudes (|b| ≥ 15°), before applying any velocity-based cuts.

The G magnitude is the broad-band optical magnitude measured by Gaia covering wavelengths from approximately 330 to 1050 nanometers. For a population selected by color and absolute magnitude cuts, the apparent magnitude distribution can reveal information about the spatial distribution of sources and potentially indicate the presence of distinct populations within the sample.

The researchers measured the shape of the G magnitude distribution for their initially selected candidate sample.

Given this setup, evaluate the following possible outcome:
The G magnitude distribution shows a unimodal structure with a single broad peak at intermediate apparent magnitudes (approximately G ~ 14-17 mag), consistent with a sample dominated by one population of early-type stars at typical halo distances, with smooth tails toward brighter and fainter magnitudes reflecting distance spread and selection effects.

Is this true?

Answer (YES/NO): NO